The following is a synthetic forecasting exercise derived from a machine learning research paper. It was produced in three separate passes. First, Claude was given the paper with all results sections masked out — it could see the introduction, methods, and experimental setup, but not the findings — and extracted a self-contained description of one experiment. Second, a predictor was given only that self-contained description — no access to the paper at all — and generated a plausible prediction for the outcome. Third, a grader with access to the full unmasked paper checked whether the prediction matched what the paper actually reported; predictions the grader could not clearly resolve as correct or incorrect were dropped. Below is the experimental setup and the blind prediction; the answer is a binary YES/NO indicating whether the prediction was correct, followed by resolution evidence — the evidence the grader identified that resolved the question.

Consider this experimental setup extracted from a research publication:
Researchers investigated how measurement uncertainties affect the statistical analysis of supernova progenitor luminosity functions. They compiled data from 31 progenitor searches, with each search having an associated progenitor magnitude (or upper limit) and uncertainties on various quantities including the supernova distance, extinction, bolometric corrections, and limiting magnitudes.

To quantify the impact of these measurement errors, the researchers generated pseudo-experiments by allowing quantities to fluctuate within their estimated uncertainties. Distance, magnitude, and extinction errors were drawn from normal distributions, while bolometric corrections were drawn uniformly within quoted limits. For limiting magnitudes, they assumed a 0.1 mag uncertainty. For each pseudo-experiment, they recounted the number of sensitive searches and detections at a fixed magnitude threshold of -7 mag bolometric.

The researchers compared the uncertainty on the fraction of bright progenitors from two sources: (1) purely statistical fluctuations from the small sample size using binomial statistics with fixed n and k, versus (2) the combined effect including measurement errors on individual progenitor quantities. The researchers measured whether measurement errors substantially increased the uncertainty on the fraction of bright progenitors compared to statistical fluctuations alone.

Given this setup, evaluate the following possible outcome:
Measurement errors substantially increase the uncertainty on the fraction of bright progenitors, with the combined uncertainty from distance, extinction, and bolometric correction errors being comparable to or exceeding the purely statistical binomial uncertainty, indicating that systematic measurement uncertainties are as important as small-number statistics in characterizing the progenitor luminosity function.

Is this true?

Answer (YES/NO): NO